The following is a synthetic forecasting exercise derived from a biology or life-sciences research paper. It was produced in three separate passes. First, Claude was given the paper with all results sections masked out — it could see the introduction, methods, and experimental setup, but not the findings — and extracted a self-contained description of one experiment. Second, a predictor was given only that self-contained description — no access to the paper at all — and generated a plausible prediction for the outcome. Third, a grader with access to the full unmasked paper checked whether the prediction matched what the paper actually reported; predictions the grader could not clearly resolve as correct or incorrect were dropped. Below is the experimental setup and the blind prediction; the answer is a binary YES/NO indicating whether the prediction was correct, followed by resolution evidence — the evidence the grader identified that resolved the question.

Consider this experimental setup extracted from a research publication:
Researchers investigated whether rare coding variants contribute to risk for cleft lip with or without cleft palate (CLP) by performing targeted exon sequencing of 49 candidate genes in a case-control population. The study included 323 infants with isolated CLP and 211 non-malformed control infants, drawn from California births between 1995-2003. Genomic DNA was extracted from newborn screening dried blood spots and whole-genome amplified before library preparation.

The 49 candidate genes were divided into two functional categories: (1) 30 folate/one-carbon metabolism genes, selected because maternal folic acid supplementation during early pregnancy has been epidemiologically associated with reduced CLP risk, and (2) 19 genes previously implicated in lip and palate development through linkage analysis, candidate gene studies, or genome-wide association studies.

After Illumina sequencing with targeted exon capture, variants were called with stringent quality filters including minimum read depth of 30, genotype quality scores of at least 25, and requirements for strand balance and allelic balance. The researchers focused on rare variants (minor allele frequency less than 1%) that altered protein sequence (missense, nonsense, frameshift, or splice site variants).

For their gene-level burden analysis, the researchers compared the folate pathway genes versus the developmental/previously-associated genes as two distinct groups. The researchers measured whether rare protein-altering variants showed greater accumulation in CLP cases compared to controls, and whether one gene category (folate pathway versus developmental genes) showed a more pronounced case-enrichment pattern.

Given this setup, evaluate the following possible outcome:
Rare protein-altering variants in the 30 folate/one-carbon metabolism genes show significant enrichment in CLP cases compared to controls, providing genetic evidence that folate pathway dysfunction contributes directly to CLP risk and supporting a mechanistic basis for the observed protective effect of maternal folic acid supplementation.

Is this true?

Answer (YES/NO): NO